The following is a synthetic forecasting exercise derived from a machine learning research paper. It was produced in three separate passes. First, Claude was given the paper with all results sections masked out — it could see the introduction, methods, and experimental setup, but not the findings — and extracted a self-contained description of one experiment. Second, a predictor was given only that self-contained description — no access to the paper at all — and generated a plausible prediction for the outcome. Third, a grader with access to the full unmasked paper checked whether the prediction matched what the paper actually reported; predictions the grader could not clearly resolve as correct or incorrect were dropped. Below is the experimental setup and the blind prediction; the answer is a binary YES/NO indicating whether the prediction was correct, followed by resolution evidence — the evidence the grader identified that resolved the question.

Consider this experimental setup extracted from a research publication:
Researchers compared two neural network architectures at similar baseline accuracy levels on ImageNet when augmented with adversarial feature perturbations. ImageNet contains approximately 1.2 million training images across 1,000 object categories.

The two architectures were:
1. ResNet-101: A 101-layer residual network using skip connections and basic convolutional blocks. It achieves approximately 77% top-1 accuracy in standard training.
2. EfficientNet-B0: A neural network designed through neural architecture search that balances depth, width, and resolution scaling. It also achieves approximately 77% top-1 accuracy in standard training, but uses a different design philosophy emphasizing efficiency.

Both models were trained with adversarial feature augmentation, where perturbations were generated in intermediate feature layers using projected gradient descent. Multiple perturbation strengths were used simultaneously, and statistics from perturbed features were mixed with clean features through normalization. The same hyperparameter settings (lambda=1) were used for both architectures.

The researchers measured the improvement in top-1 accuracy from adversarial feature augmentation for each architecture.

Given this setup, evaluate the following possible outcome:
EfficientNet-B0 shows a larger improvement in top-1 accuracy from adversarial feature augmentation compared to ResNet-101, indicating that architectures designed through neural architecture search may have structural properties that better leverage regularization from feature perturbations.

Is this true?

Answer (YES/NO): NO